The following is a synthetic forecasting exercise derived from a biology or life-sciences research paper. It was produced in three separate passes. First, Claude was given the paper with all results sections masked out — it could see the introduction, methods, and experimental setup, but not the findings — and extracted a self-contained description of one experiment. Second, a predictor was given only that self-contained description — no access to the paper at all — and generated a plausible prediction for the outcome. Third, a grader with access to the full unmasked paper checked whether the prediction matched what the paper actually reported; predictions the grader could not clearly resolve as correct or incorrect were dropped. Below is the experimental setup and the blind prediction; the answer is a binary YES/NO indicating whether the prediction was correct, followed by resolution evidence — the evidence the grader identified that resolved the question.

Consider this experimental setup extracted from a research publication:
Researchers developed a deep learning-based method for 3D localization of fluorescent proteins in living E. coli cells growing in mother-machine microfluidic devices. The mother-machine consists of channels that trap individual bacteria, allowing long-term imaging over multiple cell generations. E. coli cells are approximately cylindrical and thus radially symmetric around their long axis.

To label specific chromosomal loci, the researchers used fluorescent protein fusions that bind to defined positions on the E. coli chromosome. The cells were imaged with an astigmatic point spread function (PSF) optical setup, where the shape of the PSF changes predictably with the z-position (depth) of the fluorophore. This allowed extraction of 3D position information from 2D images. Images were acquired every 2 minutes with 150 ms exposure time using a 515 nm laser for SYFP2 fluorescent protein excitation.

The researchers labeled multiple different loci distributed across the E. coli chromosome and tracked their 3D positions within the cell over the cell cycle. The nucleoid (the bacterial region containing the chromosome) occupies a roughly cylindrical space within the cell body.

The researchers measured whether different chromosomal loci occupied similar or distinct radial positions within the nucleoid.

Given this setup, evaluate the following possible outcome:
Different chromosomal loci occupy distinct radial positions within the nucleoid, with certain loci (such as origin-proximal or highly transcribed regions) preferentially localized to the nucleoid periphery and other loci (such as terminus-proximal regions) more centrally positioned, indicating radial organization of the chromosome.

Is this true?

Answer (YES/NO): YES